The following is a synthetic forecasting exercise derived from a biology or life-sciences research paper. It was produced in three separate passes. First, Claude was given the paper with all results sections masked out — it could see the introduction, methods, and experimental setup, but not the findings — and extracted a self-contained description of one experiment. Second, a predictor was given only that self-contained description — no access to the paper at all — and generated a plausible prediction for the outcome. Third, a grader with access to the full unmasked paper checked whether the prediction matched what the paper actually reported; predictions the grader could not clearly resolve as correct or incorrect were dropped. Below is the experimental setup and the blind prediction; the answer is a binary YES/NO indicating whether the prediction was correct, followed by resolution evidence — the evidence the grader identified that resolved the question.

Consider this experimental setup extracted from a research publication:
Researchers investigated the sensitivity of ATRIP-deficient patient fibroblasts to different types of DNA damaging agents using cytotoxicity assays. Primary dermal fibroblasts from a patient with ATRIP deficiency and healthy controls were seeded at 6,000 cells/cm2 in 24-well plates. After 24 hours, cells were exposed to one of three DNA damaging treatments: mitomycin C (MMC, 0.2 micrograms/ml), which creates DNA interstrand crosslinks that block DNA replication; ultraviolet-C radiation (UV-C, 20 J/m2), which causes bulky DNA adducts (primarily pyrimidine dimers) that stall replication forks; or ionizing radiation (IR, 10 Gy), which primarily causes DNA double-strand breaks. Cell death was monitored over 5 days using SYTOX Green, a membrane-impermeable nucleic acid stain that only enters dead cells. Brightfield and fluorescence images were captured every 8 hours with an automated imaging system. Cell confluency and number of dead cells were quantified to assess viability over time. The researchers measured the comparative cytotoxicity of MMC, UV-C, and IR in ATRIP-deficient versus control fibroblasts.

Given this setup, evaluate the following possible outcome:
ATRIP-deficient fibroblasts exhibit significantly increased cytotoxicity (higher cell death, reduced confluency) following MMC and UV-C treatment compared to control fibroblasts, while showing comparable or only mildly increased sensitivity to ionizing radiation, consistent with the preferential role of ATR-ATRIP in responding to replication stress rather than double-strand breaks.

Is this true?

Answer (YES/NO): YES